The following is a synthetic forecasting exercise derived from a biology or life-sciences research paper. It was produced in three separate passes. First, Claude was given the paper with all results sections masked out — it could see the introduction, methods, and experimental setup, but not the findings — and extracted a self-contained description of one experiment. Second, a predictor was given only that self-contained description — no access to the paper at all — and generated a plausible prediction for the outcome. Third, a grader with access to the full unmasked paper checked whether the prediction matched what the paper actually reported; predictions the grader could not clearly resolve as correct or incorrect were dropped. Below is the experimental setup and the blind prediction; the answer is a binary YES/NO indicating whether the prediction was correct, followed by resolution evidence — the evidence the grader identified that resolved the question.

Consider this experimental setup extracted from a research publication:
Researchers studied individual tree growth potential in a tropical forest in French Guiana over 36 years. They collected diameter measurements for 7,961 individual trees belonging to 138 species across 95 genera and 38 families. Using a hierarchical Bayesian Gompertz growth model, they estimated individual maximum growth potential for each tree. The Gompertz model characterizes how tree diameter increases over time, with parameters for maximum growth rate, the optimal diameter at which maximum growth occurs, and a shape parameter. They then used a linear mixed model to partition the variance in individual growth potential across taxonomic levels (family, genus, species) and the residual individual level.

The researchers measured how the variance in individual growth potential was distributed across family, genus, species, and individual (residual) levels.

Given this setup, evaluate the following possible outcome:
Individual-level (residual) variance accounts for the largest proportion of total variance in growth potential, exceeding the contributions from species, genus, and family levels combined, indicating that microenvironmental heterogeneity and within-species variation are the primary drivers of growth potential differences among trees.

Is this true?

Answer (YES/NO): YES